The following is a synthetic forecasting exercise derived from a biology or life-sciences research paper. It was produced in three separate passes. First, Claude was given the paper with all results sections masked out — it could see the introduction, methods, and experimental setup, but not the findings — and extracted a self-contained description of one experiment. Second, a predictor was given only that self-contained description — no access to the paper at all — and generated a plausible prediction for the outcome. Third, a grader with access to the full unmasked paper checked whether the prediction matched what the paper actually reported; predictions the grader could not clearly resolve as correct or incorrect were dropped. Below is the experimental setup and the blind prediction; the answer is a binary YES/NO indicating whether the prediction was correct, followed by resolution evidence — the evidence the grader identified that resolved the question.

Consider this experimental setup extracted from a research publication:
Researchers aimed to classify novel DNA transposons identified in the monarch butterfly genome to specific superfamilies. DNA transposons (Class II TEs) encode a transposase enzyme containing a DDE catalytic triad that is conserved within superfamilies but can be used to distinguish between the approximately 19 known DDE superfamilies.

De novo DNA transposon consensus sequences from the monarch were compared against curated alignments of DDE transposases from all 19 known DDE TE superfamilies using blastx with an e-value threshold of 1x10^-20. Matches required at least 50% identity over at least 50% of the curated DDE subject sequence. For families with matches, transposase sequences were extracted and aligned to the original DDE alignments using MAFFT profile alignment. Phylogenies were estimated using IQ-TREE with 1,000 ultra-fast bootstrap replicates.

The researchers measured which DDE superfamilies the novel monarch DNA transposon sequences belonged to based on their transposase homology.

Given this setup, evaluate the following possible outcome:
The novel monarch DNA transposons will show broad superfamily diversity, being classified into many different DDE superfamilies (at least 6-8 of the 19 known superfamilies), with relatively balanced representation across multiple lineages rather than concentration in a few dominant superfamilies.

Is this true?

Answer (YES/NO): NO